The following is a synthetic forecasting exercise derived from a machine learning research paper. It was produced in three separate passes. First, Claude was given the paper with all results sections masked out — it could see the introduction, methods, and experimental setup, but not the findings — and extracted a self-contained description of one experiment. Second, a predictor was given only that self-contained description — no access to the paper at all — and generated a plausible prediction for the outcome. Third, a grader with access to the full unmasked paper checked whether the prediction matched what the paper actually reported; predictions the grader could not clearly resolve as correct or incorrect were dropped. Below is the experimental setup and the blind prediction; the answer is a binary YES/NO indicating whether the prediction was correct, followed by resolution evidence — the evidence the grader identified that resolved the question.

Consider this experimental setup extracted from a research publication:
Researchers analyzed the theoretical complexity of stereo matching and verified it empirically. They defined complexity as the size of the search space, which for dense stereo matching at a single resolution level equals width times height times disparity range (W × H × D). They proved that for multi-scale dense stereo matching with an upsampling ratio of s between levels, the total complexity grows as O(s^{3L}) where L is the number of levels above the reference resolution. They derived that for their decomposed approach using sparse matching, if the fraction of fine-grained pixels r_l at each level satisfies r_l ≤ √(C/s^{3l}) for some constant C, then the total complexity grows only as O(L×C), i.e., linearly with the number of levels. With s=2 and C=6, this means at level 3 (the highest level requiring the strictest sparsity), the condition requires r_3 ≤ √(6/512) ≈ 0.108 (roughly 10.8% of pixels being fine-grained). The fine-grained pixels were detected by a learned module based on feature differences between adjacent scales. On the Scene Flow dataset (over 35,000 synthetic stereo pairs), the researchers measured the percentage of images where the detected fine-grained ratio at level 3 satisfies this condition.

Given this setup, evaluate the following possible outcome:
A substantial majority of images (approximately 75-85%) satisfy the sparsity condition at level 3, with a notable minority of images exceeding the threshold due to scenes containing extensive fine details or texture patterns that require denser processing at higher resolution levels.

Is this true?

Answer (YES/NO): NO